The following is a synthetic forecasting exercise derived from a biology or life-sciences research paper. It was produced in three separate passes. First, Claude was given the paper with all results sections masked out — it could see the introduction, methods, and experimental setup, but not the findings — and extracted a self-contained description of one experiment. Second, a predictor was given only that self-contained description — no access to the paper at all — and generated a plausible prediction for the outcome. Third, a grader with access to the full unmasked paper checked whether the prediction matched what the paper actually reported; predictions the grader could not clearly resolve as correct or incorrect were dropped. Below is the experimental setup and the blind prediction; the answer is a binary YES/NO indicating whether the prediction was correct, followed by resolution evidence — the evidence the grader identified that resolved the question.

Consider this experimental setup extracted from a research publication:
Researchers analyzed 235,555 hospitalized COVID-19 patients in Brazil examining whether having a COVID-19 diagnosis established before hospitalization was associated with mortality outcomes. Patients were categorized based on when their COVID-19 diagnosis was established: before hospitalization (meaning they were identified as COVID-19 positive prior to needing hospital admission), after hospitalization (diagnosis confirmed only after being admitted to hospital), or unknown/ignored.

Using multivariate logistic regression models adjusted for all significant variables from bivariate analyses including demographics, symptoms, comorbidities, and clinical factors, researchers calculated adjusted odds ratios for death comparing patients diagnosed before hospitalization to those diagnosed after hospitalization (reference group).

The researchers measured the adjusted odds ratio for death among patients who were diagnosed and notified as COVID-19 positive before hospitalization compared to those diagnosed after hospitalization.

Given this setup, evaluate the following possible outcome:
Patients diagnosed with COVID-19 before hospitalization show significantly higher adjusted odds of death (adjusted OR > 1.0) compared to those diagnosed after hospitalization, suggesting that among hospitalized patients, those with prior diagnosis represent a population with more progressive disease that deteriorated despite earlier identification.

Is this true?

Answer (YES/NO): YES